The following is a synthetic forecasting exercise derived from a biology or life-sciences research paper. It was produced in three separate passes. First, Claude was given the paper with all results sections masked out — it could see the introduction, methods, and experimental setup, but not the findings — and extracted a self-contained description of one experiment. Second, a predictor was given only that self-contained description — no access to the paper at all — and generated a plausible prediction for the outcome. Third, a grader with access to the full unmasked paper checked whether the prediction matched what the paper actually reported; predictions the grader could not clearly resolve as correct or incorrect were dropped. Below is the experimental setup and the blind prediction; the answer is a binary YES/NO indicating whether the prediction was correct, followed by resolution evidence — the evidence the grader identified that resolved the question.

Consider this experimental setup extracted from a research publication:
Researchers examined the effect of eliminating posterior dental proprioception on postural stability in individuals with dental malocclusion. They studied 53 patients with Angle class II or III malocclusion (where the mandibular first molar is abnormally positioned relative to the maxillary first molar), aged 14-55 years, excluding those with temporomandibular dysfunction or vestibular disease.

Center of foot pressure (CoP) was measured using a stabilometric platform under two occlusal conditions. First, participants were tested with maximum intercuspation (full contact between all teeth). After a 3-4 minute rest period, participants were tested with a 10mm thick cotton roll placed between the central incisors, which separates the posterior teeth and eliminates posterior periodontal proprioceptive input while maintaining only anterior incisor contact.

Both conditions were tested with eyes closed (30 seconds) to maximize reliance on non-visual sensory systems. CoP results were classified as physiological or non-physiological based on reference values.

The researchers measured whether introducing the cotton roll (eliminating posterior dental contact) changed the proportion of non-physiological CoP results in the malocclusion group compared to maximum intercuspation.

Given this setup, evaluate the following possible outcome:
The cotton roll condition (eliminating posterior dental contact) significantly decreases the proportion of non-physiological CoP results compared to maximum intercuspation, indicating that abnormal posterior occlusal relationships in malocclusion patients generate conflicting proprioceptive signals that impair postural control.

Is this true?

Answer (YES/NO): NO